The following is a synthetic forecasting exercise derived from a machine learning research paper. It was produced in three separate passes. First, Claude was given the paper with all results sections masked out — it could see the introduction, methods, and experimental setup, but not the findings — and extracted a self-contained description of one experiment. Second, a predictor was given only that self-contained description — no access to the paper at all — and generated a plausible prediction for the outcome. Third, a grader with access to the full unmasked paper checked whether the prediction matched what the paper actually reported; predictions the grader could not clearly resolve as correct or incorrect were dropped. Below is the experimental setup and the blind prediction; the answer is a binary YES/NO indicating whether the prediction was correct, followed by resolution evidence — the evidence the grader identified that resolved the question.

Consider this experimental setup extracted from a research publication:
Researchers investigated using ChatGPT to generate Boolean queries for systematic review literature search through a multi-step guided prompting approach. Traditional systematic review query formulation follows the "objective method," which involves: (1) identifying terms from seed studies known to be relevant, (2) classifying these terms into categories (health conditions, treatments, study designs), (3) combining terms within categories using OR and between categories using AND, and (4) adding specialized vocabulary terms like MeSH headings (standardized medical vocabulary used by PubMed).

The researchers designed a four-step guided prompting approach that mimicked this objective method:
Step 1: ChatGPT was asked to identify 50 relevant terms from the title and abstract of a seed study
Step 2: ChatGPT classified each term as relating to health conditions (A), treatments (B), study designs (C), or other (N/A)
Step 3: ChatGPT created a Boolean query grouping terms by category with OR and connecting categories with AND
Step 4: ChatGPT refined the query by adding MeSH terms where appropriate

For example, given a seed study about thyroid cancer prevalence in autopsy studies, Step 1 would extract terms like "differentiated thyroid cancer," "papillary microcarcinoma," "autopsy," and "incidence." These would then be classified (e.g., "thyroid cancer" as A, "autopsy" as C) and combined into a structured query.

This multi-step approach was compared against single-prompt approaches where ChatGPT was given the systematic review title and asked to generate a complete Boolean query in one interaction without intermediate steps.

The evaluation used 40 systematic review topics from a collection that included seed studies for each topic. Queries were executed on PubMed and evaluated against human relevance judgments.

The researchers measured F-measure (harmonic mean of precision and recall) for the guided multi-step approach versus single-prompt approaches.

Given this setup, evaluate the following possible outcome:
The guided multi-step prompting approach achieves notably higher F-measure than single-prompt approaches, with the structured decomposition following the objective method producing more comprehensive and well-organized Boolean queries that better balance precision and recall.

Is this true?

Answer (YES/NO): YES